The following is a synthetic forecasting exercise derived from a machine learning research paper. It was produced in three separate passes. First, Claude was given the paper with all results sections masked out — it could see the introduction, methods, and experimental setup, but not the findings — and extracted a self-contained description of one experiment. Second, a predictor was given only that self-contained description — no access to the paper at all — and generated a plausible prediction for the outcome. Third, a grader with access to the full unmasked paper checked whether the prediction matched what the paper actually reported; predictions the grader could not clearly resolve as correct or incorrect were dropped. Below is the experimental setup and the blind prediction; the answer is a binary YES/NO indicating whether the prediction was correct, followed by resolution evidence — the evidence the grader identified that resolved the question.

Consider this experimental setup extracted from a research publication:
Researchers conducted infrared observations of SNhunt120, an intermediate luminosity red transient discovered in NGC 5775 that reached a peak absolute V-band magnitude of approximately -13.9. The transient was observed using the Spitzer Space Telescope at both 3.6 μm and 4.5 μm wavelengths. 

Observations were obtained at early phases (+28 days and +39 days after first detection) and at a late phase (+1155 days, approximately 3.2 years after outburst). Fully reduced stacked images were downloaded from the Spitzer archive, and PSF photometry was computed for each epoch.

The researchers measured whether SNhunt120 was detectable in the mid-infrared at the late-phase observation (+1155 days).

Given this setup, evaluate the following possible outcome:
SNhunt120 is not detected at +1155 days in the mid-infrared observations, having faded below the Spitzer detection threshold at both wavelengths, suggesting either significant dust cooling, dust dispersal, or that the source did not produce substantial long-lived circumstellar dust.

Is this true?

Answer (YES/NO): NO